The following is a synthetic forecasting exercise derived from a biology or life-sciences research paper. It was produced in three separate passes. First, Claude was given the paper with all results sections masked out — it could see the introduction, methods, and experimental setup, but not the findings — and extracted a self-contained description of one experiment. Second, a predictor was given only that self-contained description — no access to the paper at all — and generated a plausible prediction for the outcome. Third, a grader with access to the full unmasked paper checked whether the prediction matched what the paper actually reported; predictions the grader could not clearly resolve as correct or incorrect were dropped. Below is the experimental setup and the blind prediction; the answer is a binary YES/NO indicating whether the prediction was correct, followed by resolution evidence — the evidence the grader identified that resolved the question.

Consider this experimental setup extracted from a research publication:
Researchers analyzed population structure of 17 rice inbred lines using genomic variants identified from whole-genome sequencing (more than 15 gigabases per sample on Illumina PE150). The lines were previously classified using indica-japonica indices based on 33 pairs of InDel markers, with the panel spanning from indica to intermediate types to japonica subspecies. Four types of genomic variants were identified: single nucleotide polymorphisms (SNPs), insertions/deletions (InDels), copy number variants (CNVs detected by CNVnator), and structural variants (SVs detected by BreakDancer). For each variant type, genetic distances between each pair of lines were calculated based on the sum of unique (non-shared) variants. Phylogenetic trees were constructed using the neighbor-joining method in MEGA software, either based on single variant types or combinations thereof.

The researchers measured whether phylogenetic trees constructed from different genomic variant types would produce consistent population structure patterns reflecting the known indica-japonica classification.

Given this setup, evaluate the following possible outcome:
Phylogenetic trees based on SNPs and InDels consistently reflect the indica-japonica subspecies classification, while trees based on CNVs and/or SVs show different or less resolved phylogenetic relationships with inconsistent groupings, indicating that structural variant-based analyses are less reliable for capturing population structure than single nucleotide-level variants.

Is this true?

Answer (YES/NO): NO